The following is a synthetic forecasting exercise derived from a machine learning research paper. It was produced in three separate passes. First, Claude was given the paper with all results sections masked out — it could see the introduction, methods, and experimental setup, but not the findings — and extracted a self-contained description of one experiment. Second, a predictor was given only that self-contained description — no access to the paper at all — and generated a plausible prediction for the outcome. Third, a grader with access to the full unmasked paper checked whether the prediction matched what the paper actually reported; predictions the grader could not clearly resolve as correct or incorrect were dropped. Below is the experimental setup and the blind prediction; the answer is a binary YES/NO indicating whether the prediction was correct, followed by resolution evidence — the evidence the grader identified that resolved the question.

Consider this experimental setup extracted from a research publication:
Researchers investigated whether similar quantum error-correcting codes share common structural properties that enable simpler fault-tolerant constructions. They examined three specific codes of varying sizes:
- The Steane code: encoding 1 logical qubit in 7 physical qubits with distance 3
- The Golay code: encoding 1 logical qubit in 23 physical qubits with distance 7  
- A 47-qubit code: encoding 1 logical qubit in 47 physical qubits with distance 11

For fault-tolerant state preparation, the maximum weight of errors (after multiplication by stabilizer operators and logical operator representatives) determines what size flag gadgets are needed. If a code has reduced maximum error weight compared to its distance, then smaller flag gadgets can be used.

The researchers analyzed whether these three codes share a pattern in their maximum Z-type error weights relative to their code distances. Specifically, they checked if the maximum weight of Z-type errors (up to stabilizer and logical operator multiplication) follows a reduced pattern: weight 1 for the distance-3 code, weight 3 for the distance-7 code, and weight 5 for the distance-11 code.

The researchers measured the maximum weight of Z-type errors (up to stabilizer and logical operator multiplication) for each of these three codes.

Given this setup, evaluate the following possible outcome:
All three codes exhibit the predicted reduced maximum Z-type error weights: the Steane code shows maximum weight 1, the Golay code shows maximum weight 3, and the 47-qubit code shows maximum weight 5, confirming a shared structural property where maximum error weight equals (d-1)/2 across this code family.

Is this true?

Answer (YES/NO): YES